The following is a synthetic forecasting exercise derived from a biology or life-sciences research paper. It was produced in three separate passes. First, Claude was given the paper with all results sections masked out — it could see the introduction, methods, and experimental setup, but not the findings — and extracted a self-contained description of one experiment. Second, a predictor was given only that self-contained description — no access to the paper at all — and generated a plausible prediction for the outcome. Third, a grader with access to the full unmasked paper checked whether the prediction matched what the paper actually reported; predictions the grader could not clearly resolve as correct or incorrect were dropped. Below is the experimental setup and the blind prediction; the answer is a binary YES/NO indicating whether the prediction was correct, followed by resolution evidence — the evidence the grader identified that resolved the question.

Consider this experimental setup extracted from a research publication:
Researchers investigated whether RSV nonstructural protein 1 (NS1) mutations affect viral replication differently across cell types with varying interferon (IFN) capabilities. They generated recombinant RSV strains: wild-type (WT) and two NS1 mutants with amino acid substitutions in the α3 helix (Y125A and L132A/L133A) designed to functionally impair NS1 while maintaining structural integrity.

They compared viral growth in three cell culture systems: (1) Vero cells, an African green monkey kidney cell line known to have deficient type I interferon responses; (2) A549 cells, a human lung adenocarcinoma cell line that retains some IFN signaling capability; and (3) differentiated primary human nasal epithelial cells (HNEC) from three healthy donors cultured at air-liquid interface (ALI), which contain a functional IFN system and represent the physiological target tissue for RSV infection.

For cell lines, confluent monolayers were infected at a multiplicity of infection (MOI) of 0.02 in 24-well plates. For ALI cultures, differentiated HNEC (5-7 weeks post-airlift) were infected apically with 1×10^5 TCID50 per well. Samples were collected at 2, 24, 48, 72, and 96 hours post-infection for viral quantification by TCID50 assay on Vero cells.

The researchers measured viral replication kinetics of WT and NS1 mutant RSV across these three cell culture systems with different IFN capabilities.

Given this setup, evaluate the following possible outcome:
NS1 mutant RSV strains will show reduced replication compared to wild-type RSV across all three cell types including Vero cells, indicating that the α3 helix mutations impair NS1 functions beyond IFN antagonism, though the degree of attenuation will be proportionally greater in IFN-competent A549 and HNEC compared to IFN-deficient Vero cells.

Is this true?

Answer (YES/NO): NO